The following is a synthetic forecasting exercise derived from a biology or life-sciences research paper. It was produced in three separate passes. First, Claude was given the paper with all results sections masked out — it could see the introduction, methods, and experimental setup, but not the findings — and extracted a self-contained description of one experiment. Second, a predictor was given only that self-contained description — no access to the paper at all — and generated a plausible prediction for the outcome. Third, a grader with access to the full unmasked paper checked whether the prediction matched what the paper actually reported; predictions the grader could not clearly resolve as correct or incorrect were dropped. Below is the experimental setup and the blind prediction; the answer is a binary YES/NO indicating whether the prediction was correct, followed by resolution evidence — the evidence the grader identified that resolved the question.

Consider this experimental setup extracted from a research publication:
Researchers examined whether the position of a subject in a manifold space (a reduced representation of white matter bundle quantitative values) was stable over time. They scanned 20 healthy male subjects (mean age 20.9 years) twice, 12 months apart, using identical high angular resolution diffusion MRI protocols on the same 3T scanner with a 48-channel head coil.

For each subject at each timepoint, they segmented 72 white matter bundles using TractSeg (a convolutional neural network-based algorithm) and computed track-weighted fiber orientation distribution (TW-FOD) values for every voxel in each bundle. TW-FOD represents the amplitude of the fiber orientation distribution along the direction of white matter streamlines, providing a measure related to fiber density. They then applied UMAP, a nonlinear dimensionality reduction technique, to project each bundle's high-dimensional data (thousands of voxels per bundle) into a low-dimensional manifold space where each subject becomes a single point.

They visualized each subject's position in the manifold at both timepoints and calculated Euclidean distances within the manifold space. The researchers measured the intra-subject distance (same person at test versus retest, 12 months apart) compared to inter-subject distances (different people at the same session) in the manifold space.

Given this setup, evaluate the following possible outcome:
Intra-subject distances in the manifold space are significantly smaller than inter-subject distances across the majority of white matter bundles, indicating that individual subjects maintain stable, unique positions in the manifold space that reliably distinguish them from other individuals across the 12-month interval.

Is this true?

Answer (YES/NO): YES